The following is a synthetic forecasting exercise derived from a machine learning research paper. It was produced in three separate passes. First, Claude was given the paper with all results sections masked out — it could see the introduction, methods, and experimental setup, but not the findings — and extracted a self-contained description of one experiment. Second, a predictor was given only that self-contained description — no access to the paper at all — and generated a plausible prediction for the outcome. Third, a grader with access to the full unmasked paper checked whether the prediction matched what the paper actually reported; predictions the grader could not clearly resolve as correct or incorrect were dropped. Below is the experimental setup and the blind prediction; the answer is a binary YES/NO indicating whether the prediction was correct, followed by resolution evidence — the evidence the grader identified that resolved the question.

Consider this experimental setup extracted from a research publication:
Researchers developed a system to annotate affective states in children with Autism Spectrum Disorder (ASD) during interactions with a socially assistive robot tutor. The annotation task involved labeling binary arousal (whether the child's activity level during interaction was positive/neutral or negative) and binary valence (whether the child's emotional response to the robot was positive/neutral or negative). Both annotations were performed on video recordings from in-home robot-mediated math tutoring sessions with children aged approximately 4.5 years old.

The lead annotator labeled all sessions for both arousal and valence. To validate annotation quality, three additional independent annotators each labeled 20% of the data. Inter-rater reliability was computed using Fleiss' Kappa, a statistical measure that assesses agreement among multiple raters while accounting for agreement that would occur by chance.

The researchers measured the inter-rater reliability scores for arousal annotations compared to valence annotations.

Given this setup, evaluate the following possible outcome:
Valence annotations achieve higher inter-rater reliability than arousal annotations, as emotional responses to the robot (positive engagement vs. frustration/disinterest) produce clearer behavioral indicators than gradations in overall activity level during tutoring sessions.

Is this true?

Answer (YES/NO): NO